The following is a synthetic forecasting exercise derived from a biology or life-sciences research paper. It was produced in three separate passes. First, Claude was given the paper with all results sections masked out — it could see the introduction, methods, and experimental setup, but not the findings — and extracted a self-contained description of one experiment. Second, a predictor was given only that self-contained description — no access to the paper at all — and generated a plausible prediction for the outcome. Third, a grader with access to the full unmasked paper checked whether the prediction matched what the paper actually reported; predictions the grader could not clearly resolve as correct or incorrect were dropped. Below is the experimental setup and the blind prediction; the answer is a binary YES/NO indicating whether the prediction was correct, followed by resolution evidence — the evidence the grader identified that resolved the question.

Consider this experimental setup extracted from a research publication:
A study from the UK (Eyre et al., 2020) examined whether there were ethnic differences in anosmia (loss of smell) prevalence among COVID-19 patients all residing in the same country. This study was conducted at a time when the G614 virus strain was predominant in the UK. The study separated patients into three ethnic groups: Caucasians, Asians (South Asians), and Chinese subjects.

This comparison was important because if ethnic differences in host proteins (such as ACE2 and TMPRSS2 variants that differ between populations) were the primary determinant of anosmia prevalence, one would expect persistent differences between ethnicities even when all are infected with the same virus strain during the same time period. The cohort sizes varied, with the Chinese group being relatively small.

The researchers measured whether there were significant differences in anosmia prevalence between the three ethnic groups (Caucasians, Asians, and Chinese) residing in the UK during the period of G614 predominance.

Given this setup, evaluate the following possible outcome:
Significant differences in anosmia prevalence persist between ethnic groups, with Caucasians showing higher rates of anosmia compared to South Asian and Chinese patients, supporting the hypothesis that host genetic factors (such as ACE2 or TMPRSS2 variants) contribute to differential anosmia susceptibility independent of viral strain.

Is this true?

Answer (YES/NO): NO